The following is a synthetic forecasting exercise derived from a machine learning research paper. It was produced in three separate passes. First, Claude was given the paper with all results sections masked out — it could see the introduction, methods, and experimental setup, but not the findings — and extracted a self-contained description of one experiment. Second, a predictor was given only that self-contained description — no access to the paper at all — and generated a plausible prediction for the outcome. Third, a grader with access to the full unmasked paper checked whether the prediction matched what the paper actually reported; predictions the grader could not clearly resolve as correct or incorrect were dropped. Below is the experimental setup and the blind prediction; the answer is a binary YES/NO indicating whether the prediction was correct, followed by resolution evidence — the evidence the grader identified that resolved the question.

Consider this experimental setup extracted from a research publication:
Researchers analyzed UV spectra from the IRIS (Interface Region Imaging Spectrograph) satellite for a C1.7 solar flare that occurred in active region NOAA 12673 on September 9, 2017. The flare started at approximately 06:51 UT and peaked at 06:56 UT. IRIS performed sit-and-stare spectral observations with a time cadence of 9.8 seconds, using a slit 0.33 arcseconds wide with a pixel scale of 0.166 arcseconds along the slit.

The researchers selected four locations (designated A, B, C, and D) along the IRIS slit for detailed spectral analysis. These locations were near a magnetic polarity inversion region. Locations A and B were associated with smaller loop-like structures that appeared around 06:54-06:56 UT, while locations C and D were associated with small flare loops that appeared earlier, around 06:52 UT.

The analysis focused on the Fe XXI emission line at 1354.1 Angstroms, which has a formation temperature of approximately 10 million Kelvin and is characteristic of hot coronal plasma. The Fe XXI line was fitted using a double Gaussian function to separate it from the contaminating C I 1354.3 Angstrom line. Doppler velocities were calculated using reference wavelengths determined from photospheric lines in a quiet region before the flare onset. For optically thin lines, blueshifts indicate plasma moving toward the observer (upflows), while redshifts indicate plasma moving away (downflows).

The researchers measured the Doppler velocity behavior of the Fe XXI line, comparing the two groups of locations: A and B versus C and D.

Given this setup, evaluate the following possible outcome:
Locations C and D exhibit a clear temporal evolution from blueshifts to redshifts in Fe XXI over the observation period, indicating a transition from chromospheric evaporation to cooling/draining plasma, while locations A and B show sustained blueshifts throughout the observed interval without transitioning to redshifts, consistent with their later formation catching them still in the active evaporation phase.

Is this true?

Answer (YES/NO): NO